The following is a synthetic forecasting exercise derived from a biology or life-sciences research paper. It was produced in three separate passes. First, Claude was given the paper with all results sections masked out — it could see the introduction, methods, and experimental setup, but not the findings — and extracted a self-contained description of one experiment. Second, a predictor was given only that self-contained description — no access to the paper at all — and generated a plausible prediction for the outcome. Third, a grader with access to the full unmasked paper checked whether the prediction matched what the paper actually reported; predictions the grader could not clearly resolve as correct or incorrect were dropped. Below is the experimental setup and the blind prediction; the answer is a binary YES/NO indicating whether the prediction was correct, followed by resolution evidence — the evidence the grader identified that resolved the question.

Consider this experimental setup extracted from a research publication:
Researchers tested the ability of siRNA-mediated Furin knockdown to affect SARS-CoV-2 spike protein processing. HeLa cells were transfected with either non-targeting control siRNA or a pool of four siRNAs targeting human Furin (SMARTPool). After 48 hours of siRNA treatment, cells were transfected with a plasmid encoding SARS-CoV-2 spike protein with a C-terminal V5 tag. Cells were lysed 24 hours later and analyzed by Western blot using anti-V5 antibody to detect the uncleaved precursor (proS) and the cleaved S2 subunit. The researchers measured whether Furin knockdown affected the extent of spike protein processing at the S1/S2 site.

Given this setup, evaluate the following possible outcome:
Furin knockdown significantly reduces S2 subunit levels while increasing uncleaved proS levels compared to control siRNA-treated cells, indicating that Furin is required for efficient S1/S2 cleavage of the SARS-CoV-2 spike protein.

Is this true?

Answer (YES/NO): YES